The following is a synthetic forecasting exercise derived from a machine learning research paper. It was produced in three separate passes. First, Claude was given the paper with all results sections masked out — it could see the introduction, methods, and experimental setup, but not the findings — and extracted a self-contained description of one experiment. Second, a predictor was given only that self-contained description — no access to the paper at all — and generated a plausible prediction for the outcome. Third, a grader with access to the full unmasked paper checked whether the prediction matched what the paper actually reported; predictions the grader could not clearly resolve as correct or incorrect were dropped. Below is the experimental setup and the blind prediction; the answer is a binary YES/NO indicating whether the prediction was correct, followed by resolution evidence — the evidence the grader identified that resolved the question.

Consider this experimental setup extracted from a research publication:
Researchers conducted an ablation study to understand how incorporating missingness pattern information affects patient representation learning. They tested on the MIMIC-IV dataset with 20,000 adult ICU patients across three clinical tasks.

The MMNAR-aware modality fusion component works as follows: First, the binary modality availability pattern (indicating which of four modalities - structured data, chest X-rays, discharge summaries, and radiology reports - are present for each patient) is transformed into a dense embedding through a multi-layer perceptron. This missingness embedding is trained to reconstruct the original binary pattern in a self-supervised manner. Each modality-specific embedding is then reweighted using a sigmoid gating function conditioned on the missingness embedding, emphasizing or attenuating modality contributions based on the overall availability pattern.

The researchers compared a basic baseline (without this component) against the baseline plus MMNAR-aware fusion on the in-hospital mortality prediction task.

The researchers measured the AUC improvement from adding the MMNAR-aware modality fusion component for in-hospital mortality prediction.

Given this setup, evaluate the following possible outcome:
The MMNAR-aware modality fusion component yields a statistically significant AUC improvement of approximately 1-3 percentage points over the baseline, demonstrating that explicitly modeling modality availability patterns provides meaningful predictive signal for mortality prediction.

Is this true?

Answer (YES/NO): NO